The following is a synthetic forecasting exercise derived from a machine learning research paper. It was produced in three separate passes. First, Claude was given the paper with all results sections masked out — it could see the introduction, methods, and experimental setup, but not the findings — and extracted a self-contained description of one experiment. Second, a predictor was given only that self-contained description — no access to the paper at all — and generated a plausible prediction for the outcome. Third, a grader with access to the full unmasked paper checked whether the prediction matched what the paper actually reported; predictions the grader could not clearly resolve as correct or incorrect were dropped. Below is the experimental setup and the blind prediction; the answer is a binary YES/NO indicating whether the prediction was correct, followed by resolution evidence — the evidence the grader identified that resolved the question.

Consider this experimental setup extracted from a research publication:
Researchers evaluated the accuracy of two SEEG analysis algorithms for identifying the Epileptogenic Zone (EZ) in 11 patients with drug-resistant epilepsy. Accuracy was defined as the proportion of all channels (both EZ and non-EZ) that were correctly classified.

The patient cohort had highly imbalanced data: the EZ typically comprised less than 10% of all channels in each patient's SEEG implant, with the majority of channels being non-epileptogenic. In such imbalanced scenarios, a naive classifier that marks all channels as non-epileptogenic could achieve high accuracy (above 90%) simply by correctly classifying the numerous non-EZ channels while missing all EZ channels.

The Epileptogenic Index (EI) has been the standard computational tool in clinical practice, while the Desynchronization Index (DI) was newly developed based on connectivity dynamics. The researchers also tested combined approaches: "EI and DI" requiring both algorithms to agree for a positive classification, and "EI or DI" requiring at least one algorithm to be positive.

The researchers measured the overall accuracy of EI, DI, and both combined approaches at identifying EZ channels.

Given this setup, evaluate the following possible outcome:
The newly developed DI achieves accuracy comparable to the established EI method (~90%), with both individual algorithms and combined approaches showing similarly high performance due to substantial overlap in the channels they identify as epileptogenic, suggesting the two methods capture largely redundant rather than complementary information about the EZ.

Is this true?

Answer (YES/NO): NO